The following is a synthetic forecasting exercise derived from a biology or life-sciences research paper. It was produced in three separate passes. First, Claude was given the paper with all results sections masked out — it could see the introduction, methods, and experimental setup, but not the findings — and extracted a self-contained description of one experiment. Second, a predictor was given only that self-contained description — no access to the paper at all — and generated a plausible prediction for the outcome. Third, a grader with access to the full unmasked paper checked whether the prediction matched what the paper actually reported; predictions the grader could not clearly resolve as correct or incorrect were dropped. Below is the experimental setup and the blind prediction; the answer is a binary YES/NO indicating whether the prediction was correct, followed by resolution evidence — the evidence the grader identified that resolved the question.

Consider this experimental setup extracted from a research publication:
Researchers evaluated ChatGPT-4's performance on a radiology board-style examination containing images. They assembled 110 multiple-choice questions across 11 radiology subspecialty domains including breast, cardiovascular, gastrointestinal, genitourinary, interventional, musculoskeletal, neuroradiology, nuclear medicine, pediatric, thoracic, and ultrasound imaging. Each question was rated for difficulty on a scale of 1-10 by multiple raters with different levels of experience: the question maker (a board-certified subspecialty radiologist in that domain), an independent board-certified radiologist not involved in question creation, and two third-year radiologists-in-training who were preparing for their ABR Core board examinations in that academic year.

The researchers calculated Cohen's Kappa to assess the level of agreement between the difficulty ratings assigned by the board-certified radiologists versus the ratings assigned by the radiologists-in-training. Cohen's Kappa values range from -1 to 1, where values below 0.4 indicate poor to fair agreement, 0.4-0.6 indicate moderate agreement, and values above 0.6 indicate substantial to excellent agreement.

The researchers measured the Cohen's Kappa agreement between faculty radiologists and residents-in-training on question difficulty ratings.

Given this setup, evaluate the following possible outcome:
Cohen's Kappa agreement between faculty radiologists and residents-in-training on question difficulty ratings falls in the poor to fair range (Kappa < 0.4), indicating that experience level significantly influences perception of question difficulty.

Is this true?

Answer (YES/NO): NO